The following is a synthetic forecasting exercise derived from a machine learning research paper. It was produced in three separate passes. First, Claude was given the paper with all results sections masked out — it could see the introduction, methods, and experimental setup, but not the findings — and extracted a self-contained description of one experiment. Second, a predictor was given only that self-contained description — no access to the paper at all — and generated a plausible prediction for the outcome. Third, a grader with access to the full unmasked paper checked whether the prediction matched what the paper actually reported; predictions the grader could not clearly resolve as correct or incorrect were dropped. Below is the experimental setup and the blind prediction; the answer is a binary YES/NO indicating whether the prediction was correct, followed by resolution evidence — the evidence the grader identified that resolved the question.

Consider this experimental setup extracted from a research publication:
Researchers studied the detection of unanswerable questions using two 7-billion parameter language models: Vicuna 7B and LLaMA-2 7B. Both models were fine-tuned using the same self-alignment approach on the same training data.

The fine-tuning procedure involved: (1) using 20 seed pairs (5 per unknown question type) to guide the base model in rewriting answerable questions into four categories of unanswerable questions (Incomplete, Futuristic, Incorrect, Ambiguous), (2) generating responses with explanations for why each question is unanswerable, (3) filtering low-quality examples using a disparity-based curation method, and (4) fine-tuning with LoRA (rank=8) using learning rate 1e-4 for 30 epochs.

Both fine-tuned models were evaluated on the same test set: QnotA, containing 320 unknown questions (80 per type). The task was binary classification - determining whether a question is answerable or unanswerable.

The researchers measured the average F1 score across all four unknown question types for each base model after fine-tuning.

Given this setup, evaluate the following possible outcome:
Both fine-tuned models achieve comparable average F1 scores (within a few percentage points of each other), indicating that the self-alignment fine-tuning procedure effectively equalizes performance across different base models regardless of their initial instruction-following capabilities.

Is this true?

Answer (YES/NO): NO